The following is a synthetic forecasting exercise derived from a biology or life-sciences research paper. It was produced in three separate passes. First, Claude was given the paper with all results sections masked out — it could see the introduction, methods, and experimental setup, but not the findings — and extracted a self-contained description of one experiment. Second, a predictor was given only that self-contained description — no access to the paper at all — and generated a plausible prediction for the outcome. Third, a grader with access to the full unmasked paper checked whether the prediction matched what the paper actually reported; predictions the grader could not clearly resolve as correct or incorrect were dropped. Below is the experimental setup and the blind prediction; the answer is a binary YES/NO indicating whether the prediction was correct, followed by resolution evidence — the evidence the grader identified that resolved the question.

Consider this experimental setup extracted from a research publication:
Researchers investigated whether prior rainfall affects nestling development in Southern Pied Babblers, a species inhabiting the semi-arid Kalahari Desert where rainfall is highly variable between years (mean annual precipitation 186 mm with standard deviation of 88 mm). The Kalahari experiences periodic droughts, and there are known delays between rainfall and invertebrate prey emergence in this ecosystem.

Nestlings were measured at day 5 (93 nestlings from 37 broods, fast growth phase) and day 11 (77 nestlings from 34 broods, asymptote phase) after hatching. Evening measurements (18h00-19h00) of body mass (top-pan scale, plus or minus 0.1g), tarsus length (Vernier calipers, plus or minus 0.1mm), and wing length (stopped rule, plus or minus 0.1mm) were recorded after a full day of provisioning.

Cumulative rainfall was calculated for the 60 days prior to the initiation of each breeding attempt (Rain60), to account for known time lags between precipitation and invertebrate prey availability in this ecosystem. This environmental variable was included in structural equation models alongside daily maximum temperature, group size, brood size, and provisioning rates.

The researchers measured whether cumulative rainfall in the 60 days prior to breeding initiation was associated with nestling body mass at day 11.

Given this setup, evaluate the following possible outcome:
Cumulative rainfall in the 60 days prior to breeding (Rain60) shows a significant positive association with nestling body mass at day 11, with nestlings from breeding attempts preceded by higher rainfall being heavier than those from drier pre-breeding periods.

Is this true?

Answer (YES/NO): NO